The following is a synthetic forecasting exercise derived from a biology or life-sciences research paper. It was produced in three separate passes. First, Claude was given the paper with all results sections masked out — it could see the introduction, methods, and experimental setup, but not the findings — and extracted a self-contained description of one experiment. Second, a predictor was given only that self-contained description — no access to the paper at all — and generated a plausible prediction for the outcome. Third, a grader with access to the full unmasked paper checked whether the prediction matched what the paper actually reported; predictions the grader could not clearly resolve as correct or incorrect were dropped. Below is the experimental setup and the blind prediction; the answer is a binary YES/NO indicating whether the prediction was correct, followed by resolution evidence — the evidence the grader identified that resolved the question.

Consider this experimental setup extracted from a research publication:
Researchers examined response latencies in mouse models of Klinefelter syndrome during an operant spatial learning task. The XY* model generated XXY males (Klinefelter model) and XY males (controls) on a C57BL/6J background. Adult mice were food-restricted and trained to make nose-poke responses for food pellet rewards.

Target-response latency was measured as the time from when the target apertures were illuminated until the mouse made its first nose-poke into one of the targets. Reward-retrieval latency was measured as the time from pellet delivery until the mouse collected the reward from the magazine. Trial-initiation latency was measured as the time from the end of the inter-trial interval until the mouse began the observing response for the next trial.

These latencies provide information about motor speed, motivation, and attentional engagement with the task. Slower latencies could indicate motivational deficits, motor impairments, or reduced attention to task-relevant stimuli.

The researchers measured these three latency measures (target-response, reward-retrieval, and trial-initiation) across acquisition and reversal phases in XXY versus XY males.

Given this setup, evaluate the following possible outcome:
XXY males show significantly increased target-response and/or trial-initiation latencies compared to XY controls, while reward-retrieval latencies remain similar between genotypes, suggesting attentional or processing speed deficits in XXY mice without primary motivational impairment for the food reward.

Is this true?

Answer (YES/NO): YES